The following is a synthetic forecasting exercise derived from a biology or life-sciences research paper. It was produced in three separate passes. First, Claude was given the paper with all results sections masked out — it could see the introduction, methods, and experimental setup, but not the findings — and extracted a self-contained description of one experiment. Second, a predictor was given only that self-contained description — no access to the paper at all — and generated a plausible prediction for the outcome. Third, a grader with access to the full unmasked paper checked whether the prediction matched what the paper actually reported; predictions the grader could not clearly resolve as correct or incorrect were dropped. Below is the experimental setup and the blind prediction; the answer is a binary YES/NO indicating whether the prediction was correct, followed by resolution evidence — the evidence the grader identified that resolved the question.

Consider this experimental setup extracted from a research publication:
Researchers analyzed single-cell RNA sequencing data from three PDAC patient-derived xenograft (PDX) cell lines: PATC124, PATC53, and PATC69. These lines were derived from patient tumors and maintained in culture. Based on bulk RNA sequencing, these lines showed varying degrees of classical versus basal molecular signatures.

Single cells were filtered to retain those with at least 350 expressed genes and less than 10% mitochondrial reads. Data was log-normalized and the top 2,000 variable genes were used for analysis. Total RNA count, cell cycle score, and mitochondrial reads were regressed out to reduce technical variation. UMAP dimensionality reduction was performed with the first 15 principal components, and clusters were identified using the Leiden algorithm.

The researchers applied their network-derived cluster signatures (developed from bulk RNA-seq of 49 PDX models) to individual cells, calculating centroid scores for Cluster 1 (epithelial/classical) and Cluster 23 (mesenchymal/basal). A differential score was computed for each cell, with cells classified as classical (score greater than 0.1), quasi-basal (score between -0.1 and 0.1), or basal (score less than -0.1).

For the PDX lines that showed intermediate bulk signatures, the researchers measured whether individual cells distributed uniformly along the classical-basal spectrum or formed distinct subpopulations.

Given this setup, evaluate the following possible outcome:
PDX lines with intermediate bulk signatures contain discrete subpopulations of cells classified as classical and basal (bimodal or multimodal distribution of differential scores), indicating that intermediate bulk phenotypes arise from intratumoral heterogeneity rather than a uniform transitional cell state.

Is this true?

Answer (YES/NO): NO